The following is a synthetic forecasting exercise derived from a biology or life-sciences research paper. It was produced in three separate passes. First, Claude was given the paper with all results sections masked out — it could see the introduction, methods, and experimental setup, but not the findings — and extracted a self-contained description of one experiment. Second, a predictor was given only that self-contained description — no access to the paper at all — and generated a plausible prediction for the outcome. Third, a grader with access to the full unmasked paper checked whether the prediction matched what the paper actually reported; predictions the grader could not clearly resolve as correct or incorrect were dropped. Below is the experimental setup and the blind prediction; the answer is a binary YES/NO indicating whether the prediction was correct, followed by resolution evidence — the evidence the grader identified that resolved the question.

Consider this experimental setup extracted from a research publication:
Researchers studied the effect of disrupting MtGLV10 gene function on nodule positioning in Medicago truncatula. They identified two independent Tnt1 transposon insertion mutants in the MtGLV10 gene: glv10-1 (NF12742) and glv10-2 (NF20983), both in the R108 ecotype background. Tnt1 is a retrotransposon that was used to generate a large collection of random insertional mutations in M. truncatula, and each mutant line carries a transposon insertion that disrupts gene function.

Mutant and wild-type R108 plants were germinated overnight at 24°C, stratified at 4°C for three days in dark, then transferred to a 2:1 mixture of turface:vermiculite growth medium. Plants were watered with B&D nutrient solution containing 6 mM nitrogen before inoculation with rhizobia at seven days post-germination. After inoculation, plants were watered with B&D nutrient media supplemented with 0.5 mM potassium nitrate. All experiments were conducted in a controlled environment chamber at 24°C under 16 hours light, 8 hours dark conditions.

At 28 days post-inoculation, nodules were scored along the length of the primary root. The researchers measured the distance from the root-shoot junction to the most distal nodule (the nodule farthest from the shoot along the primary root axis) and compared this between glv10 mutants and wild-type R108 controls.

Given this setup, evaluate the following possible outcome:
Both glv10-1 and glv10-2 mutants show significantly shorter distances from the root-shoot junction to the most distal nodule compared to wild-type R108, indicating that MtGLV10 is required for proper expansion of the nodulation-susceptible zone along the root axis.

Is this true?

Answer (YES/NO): NO